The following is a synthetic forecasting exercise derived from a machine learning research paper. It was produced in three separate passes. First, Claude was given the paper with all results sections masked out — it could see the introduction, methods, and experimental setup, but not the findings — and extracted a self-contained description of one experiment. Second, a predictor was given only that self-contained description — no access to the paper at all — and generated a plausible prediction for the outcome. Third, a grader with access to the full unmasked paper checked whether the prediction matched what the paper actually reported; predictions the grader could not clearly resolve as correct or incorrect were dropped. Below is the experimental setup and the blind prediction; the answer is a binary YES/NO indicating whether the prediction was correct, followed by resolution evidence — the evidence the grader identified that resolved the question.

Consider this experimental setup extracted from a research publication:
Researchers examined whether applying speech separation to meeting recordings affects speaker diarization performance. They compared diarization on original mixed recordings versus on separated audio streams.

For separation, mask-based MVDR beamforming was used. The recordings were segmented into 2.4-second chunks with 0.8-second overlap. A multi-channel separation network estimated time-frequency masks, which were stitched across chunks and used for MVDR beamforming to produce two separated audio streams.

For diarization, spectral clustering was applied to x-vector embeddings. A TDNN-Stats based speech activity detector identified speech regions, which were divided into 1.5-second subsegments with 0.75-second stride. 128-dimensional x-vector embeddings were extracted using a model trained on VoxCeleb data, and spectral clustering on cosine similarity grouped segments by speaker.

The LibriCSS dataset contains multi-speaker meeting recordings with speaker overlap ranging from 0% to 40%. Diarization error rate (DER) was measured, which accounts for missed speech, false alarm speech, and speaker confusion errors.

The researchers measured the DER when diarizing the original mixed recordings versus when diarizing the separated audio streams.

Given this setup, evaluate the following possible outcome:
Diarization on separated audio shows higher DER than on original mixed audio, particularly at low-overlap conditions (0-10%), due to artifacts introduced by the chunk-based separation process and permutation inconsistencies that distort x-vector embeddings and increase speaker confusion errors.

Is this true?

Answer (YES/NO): NO